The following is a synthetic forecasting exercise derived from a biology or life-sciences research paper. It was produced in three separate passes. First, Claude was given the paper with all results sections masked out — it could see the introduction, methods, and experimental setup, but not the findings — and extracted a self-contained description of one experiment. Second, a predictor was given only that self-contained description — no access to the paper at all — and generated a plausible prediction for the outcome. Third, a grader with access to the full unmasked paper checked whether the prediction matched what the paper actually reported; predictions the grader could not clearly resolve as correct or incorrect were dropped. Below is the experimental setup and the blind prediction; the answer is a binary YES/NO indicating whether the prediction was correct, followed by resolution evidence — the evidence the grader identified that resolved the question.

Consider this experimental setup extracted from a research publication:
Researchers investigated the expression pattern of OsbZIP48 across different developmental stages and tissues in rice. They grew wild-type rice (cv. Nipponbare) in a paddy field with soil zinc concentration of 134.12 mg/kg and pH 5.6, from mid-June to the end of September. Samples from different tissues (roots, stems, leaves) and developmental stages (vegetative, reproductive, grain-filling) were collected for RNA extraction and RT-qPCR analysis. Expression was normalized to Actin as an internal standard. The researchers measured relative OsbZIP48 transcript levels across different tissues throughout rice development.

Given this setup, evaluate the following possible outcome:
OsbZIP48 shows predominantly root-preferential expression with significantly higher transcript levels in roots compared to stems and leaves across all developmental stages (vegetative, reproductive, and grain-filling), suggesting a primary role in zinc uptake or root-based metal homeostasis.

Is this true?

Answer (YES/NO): NO